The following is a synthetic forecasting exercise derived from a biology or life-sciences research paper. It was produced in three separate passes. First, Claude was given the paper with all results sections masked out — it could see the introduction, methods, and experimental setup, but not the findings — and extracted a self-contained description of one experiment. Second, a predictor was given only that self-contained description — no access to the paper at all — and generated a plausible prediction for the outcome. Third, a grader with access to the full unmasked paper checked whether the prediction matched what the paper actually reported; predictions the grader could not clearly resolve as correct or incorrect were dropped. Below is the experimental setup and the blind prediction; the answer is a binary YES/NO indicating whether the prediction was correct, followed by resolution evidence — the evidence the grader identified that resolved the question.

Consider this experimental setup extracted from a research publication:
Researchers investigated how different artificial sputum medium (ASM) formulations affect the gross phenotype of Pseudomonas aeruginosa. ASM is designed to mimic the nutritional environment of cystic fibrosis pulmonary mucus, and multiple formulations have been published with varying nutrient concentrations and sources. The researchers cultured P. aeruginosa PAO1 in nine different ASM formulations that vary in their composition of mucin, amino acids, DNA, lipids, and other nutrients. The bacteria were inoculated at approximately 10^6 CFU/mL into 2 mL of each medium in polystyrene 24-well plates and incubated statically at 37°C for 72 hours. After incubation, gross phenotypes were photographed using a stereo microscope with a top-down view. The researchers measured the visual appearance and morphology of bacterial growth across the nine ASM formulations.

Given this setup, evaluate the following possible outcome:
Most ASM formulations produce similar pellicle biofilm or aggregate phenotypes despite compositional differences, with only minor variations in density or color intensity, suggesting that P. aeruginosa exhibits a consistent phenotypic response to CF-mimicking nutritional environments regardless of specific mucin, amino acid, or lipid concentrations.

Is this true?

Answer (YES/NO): NO